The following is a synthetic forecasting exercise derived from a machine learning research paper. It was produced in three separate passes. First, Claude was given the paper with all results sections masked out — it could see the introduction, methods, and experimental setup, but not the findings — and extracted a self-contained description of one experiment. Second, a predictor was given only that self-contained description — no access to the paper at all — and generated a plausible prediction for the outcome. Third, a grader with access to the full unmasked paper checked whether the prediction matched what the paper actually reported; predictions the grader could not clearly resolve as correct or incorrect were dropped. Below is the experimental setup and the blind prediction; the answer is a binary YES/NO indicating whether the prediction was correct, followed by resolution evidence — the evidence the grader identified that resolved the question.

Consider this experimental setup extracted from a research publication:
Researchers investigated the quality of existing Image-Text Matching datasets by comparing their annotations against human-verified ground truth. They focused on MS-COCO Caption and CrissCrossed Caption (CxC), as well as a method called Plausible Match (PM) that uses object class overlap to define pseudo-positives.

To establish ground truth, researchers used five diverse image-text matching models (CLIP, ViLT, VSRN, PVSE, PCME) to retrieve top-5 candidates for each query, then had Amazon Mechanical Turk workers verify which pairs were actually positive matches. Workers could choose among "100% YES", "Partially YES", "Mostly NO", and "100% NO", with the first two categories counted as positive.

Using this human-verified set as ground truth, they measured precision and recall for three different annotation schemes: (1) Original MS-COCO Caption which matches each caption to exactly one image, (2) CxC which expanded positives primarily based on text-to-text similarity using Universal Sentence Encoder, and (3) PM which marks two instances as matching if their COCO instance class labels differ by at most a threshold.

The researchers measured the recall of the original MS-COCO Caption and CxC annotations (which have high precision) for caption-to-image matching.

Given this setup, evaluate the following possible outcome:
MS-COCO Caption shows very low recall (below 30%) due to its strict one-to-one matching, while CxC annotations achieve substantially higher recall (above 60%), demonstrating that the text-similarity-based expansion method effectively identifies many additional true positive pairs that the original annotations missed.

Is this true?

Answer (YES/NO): NO